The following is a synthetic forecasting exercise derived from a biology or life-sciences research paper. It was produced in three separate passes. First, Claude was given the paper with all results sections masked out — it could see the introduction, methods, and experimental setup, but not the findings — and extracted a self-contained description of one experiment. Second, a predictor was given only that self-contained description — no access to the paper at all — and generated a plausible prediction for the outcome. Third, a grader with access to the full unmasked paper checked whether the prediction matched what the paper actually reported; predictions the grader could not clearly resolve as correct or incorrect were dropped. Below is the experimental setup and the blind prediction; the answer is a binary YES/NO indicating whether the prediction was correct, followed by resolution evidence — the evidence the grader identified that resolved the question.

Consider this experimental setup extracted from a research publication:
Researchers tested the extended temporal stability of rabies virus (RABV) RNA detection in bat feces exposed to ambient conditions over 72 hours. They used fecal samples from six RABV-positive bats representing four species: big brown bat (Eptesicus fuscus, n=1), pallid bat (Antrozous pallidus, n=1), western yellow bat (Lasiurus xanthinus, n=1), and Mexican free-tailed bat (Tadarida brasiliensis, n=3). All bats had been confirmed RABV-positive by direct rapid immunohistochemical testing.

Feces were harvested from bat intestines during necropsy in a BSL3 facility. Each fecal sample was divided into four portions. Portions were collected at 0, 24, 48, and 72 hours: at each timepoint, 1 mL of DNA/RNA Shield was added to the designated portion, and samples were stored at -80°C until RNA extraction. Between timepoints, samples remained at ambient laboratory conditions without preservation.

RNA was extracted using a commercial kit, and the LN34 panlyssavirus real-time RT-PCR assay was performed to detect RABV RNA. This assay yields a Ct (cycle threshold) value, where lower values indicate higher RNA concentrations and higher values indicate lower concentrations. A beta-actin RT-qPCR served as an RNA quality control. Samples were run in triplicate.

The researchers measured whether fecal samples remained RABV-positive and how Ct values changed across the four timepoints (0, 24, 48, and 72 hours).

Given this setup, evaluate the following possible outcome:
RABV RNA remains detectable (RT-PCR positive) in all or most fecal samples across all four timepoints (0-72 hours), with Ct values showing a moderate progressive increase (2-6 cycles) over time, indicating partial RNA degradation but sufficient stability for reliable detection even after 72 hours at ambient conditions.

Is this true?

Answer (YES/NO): NO